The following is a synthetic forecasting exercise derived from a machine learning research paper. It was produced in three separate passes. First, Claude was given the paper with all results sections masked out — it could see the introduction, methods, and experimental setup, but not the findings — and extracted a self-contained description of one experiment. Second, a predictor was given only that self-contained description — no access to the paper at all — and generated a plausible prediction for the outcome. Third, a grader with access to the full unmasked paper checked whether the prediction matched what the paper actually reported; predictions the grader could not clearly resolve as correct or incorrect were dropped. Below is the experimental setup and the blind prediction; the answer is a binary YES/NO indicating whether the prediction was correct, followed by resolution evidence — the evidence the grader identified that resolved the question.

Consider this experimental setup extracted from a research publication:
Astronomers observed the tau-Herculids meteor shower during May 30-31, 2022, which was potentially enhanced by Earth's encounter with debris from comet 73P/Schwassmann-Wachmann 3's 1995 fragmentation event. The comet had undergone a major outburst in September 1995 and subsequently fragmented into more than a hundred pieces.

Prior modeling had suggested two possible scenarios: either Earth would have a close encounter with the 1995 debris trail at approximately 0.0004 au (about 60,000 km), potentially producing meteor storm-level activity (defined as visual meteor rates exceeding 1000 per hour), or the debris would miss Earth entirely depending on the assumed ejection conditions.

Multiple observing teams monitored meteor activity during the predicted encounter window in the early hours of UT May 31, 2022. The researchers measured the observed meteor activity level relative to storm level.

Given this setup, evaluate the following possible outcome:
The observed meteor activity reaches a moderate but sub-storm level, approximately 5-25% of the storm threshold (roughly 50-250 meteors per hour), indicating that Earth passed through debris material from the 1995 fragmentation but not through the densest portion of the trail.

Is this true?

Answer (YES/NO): NO